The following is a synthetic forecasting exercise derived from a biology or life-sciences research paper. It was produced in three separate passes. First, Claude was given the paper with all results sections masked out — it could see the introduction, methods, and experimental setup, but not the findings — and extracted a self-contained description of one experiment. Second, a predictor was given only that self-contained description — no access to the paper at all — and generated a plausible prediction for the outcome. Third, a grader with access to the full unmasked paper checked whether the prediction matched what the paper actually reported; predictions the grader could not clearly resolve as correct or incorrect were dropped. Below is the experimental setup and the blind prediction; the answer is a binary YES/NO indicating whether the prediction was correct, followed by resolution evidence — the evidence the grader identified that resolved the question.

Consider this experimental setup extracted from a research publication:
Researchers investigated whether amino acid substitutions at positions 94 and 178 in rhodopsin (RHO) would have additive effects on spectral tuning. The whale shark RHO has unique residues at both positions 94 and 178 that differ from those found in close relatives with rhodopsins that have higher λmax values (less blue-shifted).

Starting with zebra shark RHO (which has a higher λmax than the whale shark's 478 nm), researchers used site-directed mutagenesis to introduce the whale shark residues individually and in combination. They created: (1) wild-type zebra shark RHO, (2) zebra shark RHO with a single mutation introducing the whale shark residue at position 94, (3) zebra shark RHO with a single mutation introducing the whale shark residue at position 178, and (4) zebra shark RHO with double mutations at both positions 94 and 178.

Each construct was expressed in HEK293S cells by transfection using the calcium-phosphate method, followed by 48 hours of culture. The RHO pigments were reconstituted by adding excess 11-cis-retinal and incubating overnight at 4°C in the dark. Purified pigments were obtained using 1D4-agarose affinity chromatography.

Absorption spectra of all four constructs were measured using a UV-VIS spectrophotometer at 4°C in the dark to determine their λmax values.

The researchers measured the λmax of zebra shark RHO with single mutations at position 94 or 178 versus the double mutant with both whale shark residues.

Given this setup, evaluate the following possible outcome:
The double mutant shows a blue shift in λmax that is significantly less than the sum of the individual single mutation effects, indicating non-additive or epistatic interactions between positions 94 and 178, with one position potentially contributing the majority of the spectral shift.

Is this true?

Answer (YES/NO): NO